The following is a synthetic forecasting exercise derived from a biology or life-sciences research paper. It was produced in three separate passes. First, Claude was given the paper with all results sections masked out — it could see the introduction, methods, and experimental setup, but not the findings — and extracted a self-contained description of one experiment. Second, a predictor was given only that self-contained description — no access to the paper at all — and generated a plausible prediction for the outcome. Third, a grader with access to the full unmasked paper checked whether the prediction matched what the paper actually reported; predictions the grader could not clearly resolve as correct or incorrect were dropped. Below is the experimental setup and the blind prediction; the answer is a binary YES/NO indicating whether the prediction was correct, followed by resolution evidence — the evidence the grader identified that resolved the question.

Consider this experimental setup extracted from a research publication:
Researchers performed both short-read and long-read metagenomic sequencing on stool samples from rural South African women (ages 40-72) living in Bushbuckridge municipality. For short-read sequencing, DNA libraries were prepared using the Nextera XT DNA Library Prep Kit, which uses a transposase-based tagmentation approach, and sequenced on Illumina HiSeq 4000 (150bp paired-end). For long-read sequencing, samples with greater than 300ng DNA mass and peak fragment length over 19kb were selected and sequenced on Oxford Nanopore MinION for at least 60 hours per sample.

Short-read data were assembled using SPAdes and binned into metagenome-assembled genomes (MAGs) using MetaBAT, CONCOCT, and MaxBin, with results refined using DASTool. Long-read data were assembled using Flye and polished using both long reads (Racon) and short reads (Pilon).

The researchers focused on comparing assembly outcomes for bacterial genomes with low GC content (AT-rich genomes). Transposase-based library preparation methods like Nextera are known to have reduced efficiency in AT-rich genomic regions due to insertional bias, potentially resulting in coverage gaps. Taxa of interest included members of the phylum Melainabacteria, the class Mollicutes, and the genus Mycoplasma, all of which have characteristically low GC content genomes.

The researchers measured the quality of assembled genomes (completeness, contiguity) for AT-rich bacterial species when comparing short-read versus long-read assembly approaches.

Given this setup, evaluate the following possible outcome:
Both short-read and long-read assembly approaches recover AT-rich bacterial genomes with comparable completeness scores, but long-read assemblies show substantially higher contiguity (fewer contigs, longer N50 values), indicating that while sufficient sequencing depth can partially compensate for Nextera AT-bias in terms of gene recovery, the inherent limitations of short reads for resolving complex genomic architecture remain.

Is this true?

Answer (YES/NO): NO